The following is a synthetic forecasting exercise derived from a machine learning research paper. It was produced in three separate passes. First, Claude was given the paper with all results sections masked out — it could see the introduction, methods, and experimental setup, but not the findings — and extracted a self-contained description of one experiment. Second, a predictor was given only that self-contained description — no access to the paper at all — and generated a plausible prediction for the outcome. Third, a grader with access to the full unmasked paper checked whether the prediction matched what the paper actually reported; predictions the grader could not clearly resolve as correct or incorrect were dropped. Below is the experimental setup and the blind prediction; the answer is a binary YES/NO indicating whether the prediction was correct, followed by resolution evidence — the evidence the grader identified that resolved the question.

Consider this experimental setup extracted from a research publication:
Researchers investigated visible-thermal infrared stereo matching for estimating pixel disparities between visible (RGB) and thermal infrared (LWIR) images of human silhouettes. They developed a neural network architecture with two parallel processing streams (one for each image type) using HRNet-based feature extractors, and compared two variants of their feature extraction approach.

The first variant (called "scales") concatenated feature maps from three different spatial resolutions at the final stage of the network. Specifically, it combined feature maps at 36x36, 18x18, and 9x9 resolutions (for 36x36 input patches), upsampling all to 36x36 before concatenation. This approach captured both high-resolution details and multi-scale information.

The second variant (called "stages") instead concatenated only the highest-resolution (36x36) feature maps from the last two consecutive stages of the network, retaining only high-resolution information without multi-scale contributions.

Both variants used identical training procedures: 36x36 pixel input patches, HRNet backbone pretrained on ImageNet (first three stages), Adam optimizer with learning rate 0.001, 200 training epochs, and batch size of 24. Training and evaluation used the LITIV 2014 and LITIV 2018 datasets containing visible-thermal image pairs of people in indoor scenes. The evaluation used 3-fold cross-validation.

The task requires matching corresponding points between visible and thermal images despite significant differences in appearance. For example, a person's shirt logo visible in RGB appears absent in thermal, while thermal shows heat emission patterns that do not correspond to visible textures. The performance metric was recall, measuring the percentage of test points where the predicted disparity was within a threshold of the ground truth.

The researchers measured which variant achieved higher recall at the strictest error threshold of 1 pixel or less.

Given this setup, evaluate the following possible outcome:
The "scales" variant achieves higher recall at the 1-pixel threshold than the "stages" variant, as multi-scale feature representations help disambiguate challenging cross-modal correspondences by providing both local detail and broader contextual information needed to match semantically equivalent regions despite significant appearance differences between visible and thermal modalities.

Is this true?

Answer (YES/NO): NO